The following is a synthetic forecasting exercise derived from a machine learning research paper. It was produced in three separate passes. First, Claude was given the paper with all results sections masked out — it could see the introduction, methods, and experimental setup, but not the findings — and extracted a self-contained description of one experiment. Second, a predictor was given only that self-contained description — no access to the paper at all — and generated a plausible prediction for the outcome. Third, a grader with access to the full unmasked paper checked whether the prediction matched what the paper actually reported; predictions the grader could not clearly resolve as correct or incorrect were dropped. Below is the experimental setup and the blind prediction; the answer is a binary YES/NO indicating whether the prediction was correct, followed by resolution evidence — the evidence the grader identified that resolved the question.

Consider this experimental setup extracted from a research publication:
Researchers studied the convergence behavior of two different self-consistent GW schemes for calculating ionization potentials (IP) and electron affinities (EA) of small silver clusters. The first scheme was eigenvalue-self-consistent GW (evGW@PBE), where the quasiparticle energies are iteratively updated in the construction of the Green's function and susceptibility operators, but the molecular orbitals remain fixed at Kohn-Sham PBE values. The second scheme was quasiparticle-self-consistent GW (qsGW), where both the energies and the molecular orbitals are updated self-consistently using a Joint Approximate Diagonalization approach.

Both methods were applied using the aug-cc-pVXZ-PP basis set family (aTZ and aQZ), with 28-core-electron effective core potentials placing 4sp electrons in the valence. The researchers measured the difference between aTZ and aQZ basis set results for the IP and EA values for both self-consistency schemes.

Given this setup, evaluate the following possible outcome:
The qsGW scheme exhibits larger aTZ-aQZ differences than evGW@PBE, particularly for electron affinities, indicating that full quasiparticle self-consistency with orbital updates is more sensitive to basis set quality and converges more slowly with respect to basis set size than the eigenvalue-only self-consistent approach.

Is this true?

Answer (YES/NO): NO